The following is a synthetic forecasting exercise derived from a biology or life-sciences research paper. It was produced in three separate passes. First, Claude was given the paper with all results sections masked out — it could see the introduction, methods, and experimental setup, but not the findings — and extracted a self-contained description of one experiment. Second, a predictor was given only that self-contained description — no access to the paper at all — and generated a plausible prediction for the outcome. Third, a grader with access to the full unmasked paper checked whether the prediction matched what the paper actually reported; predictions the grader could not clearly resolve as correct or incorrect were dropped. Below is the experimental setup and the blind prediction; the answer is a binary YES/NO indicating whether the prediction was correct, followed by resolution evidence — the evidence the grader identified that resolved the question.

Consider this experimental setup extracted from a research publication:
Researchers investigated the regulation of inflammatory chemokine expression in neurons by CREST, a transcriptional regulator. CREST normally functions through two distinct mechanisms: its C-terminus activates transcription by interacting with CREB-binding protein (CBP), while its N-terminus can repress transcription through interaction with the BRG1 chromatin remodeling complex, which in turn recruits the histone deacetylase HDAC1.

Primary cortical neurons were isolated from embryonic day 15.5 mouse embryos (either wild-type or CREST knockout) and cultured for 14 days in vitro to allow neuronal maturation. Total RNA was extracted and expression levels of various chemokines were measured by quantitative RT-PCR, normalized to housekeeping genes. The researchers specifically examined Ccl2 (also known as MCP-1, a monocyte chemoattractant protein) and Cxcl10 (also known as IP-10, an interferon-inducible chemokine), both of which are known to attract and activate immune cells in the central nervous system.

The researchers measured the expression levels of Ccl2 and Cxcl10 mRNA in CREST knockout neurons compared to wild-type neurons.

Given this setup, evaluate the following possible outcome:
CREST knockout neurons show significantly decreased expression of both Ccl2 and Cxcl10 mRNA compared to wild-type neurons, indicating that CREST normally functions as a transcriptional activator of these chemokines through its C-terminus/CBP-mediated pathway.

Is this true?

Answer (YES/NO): NO